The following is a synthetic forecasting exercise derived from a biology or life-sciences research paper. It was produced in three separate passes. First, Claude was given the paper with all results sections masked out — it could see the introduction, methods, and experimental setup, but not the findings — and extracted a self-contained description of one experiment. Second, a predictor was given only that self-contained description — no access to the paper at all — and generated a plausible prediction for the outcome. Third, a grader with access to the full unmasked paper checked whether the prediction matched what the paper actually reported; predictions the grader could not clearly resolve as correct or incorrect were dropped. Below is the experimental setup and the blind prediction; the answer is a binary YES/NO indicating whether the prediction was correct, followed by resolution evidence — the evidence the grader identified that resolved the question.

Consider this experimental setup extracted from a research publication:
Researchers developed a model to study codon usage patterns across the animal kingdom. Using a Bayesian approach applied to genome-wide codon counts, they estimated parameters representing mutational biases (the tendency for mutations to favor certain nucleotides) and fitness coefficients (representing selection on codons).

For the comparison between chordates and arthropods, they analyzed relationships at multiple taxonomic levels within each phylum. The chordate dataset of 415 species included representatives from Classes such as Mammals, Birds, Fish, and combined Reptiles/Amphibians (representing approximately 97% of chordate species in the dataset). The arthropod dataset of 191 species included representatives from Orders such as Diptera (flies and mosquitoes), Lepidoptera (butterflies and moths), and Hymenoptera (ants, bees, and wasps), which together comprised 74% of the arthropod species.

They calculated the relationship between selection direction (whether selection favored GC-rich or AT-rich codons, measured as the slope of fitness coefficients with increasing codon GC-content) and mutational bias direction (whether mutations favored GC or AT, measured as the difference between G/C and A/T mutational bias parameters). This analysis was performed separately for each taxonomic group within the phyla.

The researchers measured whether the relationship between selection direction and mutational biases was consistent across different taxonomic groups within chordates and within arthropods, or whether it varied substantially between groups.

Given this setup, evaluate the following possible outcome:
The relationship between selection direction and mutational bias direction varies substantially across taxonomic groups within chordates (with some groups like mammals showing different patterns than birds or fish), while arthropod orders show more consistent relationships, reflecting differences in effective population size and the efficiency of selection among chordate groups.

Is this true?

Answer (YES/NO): NO